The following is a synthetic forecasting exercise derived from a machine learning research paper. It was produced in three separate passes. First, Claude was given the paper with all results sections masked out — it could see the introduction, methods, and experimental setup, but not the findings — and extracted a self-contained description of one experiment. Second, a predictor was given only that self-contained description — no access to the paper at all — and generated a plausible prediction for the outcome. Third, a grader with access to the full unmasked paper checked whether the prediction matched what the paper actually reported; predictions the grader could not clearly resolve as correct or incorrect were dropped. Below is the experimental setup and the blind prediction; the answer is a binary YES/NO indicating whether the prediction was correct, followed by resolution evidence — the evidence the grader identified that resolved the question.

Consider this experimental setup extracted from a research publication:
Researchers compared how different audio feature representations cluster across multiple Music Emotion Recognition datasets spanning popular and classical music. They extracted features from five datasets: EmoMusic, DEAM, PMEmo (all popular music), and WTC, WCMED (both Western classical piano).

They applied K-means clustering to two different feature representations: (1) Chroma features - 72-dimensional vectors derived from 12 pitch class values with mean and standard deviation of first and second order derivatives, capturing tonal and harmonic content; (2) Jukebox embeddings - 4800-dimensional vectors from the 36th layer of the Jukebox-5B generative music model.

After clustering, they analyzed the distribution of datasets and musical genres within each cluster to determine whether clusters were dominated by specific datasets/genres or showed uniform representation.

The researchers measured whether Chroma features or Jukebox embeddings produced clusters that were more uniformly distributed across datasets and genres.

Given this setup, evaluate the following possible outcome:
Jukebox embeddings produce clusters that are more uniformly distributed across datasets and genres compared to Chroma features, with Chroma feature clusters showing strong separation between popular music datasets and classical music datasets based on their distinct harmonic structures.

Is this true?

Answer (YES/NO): NO